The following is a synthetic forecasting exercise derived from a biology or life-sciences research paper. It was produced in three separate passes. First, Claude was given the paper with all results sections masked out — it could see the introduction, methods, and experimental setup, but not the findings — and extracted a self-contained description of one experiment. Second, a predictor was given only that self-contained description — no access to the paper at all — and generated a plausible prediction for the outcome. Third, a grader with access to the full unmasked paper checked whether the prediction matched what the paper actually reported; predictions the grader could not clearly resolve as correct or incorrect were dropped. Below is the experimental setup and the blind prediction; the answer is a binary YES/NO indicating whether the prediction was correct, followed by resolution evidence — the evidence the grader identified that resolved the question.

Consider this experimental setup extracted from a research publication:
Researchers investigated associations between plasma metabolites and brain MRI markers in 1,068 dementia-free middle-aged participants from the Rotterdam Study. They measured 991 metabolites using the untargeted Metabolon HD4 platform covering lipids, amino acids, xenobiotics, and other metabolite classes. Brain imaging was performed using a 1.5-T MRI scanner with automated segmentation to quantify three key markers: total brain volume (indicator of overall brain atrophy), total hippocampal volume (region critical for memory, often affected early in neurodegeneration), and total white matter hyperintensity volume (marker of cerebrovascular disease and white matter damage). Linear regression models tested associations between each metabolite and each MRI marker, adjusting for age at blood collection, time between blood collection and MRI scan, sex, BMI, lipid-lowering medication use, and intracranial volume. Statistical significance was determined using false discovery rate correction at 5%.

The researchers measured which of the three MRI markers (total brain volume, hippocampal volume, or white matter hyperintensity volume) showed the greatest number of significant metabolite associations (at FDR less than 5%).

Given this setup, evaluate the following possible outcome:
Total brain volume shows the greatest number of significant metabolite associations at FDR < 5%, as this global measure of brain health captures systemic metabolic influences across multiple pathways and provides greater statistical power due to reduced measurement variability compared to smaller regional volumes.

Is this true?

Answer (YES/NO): YES